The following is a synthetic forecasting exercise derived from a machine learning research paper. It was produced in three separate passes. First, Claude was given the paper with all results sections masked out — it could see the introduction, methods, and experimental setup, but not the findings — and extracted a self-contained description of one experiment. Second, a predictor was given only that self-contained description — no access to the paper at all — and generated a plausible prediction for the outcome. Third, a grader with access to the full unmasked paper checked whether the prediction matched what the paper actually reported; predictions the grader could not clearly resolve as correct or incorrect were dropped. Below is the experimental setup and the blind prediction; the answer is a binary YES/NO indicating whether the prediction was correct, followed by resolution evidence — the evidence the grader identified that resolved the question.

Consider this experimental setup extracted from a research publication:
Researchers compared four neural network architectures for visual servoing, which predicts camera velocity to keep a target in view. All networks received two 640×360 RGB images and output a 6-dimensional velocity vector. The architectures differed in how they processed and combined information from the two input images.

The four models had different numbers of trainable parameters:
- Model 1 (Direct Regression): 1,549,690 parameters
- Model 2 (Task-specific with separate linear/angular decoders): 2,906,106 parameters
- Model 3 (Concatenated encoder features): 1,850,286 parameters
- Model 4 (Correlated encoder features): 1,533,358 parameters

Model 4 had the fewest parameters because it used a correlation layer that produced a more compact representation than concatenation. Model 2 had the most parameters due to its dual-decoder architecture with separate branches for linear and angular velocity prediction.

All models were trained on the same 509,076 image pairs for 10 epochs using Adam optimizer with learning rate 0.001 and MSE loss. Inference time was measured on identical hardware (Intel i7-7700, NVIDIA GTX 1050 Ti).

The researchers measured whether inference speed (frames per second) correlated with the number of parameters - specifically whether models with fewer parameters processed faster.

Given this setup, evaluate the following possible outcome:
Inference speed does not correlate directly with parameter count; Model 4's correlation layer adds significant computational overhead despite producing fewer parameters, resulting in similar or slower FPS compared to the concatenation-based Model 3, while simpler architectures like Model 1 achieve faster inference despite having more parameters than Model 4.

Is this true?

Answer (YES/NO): YES